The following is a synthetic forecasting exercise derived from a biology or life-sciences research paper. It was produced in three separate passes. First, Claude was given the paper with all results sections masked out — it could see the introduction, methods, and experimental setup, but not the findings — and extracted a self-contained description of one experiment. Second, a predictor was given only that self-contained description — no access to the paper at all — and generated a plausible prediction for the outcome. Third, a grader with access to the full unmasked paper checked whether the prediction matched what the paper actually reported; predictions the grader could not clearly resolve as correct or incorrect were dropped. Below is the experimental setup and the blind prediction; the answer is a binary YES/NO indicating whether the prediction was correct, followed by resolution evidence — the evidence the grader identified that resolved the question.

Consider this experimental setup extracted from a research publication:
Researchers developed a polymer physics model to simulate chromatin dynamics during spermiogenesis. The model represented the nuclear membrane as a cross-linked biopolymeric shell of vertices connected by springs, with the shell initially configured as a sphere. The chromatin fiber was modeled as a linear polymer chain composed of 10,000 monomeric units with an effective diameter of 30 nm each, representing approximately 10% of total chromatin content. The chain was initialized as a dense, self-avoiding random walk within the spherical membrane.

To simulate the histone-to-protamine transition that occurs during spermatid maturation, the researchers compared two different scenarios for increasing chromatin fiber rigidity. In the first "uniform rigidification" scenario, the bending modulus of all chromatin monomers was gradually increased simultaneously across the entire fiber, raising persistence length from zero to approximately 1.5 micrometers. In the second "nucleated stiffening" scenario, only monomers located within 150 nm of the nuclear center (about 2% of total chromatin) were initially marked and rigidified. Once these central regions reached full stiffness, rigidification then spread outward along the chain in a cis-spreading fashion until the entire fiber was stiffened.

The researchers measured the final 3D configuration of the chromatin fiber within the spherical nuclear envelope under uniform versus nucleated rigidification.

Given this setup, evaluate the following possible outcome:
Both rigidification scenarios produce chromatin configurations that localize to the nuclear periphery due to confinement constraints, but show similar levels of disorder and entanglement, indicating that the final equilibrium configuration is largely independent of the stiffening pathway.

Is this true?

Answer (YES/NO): NO